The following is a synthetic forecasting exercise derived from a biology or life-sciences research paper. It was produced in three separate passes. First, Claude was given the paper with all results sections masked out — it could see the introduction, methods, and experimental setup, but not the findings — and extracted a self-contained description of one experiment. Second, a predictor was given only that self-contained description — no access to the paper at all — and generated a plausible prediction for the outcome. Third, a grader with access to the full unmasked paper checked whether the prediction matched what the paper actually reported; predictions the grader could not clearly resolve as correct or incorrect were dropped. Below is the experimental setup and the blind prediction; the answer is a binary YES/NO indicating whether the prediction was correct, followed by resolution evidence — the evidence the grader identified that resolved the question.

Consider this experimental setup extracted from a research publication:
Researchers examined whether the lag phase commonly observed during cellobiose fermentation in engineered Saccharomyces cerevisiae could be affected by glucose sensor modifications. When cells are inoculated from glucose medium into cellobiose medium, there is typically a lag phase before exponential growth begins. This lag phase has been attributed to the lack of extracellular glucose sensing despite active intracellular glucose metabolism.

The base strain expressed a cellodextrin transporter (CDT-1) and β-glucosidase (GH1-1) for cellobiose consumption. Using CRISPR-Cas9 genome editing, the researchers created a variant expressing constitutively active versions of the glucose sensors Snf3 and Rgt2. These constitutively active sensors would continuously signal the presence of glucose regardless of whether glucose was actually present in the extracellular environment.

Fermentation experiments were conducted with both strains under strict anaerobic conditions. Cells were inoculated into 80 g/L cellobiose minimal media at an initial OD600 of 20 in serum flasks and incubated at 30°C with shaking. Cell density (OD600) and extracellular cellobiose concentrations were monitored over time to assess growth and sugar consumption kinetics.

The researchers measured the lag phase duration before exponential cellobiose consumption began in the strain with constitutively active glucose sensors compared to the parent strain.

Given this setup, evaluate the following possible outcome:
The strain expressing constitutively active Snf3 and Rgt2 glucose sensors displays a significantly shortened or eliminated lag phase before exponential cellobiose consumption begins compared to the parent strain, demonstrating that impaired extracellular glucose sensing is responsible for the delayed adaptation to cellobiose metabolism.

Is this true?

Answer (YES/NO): NO